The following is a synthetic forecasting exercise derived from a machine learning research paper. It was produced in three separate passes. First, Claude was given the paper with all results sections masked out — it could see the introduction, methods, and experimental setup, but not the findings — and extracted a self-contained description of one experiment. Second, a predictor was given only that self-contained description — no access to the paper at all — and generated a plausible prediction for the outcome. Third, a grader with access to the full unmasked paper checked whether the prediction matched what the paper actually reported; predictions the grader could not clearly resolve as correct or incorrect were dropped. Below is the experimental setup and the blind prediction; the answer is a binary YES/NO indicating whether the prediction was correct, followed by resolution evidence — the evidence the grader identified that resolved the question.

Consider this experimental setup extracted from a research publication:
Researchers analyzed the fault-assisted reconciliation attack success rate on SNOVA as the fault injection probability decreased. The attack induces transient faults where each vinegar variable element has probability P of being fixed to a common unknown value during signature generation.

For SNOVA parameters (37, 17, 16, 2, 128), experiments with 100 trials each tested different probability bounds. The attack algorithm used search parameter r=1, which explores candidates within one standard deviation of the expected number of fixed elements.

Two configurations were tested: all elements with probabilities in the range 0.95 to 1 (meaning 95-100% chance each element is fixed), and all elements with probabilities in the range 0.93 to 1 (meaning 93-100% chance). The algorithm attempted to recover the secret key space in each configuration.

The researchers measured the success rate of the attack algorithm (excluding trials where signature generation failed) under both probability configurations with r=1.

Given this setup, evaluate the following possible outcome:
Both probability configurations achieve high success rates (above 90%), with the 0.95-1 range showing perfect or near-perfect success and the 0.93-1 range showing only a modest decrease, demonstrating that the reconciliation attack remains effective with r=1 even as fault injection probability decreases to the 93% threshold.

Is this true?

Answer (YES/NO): NO